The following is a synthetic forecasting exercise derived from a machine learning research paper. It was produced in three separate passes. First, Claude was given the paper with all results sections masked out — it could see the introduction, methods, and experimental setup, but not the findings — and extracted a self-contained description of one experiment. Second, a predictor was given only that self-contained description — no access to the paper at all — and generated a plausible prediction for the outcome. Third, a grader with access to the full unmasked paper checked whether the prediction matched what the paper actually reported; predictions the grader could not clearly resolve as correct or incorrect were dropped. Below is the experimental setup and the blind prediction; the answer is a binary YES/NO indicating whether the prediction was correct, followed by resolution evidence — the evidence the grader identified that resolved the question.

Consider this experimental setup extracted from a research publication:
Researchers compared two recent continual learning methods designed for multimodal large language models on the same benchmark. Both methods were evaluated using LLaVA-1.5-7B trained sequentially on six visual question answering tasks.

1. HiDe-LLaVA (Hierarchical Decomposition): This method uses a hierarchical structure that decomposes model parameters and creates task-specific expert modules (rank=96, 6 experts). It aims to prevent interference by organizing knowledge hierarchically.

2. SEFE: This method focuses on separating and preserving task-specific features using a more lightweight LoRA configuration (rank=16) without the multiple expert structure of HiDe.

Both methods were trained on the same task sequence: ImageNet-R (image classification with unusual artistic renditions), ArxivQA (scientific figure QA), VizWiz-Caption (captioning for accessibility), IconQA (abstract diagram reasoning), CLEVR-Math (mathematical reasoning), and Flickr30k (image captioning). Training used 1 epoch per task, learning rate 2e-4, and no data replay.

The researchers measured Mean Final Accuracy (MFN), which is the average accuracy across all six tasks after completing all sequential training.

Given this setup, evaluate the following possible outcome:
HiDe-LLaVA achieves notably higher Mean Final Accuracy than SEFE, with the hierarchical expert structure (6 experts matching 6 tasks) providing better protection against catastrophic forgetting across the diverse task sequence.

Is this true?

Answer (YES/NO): NO